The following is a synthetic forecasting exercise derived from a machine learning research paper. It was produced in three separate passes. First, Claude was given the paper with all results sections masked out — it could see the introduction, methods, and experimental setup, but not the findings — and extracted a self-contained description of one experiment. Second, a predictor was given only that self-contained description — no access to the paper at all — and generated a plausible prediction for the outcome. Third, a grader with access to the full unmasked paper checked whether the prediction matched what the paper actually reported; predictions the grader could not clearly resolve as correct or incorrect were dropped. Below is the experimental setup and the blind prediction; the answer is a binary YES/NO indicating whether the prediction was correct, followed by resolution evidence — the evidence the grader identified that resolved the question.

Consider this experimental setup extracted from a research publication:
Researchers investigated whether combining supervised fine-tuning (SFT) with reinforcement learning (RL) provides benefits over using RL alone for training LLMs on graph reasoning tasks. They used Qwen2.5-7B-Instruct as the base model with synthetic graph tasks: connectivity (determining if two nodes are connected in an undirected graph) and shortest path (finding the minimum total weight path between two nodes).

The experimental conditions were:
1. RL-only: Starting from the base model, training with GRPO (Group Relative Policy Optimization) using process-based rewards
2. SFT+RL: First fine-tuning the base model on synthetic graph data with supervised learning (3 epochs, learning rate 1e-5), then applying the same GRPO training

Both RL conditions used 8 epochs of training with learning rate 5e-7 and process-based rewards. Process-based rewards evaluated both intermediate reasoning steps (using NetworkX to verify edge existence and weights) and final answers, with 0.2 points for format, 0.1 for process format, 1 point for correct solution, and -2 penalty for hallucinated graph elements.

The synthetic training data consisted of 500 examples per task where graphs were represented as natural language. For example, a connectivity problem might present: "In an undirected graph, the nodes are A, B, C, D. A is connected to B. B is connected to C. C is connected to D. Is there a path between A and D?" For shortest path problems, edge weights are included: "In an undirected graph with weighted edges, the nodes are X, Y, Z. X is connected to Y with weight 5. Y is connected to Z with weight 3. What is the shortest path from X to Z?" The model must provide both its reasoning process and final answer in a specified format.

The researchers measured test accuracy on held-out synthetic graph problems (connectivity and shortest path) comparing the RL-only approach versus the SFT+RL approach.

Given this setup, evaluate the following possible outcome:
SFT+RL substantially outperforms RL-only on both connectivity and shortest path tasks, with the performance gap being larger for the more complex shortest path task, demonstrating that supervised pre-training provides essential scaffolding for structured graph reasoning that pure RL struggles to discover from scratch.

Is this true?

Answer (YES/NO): NO